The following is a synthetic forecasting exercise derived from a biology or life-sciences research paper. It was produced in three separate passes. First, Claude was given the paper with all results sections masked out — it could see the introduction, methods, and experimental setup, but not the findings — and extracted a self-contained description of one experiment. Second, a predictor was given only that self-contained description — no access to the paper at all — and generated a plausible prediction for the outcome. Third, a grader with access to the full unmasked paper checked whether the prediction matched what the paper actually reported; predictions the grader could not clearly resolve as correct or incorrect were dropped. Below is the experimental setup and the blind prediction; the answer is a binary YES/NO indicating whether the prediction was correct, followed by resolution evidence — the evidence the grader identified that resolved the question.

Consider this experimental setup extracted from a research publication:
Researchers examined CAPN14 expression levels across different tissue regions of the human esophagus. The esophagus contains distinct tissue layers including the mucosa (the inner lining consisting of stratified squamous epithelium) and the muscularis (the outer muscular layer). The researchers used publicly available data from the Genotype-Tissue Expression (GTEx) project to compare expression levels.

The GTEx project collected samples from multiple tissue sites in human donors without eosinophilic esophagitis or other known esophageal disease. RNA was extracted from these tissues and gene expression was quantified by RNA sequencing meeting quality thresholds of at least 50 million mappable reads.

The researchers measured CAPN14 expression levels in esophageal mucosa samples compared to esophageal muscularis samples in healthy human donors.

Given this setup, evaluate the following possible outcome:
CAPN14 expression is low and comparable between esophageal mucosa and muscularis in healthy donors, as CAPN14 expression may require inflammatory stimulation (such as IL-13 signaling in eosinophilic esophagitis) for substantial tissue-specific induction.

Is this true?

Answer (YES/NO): NO